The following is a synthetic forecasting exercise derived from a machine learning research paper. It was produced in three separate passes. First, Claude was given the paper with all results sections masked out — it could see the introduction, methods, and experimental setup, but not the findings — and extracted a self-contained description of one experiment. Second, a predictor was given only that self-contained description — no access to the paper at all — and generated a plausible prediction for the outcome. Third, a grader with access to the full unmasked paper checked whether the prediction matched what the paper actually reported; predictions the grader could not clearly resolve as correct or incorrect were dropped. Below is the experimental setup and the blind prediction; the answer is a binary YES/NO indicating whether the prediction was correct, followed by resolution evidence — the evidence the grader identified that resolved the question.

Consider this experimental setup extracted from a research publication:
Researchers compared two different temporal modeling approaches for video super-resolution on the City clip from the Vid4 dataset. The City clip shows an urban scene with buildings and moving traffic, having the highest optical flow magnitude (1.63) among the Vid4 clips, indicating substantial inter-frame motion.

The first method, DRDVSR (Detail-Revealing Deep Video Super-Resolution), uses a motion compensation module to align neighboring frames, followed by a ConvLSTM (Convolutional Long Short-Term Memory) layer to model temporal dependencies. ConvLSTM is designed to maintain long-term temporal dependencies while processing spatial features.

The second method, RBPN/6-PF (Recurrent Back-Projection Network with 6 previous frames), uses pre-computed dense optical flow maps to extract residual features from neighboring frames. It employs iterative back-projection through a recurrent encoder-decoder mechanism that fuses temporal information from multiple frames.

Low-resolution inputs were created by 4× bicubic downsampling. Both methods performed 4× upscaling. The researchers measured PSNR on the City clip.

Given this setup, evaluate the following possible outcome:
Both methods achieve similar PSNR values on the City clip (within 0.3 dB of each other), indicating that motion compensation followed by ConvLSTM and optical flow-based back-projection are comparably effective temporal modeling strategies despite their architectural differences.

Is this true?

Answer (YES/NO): NO